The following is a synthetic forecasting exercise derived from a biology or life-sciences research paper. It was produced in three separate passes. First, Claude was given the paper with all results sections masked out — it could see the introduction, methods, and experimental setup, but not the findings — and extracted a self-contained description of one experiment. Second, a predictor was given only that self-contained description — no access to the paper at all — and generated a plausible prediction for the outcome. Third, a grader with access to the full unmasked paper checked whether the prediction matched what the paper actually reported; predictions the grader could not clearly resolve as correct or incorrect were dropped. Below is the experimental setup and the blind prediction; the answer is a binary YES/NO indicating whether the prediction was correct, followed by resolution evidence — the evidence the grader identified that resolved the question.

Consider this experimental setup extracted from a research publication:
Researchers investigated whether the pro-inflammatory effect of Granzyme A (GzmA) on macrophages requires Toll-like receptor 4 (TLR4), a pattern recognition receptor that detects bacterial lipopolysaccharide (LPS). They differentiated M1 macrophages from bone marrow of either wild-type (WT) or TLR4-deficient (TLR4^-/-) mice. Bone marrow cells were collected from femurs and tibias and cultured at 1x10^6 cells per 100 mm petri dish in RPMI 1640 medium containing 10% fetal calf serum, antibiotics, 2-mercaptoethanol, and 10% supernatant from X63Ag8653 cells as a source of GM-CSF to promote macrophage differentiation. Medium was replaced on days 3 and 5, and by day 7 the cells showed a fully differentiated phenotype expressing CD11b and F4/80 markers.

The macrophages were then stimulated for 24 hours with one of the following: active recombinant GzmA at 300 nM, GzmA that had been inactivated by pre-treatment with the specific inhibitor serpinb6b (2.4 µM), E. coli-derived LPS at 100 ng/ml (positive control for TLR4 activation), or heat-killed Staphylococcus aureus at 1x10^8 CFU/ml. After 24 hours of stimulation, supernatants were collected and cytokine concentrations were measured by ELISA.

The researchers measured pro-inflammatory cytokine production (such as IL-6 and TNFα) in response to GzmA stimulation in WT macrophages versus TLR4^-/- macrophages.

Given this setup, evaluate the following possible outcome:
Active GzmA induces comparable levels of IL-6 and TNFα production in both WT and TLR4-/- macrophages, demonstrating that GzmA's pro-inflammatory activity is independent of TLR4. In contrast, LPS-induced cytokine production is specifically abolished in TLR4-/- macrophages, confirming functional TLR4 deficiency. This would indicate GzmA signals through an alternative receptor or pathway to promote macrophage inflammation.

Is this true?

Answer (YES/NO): NO